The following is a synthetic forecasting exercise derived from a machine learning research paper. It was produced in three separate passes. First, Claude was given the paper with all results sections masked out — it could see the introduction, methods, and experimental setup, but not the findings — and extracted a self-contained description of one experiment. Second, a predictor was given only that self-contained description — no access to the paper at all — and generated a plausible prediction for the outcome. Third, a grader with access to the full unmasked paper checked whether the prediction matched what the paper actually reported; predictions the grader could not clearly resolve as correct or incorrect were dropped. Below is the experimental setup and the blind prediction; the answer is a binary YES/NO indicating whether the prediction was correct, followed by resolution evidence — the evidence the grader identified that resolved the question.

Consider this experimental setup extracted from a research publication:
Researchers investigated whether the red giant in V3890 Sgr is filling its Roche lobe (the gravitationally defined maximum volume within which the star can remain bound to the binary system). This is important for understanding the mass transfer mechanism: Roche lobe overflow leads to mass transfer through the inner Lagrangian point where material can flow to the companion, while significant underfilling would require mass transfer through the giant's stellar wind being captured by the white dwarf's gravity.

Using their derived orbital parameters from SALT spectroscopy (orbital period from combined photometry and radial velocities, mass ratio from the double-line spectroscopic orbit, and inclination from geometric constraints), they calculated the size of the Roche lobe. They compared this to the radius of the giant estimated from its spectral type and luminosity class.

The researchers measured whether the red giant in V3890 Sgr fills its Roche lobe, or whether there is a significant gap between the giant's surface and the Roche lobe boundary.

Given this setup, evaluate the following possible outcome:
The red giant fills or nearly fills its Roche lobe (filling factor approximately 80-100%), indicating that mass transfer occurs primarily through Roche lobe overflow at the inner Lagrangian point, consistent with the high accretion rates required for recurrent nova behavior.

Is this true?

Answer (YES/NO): YES